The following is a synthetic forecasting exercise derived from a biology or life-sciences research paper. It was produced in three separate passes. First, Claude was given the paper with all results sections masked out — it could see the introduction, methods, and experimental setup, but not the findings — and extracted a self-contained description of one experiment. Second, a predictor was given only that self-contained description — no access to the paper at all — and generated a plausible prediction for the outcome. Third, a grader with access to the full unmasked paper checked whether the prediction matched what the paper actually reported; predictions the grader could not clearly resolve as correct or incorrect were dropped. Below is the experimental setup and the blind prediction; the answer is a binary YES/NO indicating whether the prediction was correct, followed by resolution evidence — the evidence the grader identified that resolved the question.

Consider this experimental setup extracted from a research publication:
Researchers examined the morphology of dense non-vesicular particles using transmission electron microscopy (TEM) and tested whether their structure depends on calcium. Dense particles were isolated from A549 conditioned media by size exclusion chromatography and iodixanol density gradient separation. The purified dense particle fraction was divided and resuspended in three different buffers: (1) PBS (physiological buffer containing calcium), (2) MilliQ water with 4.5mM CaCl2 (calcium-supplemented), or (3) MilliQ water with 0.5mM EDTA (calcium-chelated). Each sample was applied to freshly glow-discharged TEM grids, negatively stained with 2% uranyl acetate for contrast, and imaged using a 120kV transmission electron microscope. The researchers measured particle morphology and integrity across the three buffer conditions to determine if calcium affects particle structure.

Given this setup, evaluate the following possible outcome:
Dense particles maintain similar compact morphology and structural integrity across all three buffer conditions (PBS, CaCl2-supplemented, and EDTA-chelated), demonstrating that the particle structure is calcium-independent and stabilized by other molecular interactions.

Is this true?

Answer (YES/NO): NO